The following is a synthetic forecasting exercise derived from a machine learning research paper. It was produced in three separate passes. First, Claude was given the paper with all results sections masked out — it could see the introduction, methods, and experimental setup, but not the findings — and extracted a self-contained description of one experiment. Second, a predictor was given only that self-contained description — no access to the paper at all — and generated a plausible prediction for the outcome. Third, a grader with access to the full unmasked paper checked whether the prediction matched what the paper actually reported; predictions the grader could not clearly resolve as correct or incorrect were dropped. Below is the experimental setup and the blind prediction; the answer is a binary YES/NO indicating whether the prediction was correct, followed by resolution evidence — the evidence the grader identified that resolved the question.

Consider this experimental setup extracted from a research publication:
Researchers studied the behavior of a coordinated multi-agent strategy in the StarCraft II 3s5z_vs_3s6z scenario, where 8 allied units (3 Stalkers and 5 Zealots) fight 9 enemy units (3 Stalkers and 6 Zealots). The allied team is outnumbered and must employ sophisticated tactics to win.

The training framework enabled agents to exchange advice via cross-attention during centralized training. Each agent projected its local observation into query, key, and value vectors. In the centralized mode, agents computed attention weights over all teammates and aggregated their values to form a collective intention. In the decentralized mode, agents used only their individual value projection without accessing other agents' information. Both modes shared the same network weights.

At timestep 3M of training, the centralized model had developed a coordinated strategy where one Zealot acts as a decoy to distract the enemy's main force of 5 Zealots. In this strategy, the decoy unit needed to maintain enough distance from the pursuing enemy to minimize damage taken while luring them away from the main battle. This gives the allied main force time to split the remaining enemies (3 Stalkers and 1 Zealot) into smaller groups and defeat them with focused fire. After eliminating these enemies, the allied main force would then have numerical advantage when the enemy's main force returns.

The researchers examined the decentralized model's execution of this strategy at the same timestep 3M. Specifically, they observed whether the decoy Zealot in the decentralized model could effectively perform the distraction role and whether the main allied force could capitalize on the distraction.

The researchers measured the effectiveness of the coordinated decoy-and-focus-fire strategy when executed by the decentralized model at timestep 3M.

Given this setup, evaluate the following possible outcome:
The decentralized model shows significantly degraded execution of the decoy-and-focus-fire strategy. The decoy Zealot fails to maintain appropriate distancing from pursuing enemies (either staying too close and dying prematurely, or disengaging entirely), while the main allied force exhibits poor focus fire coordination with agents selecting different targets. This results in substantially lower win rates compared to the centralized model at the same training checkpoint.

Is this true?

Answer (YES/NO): YES